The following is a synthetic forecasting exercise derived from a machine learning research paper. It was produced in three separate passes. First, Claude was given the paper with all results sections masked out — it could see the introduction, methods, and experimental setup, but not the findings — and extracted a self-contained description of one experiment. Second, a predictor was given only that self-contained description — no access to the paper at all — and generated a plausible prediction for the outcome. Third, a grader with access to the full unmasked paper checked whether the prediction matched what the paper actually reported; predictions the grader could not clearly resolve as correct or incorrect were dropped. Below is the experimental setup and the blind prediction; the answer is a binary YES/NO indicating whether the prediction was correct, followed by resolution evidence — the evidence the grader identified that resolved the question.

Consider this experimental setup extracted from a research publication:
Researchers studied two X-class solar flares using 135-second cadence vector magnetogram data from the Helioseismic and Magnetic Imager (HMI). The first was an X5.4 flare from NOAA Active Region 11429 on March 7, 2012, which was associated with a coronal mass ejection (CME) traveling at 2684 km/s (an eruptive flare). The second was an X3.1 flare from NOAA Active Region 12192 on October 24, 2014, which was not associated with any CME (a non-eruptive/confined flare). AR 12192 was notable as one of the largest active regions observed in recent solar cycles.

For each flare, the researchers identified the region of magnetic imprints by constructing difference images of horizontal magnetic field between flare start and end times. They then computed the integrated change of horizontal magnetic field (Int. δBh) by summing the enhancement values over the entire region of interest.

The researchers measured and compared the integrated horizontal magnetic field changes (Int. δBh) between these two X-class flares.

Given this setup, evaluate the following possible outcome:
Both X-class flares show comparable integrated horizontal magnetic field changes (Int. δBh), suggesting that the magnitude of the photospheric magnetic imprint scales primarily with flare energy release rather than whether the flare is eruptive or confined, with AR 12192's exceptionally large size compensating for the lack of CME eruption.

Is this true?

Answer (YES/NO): NO